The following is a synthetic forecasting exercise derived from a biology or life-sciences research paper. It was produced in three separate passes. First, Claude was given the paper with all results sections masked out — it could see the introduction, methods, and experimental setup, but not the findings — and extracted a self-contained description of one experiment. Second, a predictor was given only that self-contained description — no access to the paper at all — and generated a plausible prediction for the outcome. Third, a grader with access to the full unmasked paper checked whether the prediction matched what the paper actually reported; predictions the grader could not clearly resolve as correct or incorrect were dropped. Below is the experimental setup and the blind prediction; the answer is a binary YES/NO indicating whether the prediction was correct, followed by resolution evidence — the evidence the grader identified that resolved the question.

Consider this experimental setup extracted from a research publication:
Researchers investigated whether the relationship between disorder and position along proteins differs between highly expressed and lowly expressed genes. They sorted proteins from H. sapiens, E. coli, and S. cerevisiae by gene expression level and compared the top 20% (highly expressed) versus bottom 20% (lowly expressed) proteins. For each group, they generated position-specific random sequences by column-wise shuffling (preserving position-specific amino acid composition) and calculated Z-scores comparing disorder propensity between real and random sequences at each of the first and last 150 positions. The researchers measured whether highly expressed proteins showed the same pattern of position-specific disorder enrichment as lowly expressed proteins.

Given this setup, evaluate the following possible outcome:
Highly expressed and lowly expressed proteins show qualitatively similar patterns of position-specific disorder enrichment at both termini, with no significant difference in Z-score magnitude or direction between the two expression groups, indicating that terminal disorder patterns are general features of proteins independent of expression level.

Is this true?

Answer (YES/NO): NO